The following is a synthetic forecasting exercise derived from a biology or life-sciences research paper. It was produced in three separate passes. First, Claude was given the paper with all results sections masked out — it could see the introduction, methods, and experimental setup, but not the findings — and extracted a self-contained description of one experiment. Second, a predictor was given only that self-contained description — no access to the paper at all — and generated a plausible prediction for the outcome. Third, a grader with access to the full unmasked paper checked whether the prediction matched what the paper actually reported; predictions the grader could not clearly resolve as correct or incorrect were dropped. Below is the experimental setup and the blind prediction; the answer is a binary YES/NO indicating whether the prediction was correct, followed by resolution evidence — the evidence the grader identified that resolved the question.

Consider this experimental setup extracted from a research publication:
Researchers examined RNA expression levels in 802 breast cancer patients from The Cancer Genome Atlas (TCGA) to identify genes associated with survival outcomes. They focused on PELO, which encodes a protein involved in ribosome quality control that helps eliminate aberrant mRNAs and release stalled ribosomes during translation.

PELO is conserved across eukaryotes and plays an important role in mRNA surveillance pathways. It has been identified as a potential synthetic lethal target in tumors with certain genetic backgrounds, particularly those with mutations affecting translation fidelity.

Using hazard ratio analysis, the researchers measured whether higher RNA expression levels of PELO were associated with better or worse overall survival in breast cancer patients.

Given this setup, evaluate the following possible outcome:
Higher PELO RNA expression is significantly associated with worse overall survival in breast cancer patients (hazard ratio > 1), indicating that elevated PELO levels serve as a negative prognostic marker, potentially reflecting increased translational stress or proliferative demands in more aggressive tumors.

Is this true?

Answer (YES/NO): YES